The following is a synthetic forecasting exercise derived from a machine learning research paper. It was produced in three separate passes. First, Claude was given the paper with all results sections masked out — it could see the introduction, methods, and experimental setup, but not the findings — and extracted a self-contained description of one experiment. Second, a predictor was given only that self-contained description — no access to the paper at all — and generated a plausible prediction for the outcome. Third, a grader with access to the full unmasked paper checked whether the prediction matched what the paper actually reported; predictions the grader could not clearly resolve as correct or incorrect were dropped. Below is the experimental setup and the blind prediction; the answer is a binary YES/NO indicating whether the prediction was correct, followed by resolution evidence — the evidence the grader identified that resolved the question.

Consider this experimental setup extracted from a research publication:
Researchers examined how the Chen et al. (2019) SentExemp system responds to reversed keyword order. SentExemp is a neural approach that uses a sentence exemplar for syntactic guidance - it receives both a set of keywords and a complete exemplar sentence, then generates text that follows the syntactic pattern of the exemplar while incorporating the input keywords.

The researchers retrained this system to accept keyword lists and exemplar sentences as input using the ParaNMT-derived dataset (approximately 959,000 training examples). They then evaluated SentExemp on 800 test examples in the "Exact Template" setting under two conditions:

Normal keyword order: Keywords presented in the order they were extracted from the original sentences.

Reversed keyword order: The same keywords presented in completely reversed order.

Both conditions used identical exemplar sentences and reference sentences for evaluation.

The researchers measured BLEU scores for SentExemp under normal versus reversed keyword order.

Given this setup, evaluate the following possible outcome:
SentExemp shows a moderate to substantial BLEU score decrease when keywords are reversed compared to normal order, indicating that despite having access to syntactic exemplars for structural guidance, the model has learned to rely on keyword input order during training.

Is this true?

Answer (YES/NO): NO